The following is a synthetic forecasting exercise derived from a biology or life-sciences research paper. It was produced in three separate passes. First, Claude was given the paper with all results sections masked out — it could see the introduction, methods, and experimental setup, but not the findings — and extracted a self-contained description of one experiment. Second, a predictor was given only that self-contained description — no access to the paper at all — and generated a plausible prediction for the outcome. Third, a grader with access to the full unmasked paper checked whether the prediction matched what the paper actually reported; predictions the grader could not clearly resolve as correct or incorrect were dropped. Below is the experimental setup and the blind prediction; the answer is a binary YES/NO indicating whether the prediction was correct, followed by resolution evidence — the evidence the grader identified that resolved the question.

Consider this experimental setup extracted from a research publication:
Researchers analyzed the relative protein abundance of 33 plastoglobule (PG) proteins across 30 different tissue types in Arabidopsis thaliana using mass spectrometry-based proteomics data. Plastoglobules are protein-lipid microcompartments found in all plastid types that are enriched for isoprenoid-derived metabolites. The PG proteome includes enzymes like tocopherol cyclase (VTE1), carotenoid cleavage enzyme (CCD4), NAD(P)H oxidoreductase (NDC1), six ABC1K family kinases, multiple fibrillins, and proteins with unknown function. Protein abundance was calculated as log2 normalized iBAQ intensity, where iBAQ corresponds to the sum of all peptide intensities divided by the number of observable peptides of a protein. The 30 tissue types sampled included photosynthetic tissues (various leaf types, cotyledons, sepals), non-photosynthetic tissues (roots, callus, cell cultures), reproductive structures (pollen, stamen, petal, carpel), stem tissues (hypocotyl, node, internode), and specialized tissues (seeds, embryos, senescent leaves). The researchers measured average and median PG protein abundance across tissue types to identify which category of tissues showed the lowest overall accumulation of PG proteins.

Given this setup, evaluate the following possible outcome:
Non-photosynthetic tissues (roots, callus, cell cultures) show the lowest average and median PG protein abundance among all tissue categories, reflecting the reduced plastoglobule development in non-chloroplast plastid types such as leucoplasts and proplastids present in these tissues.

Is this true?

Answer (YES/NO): YES